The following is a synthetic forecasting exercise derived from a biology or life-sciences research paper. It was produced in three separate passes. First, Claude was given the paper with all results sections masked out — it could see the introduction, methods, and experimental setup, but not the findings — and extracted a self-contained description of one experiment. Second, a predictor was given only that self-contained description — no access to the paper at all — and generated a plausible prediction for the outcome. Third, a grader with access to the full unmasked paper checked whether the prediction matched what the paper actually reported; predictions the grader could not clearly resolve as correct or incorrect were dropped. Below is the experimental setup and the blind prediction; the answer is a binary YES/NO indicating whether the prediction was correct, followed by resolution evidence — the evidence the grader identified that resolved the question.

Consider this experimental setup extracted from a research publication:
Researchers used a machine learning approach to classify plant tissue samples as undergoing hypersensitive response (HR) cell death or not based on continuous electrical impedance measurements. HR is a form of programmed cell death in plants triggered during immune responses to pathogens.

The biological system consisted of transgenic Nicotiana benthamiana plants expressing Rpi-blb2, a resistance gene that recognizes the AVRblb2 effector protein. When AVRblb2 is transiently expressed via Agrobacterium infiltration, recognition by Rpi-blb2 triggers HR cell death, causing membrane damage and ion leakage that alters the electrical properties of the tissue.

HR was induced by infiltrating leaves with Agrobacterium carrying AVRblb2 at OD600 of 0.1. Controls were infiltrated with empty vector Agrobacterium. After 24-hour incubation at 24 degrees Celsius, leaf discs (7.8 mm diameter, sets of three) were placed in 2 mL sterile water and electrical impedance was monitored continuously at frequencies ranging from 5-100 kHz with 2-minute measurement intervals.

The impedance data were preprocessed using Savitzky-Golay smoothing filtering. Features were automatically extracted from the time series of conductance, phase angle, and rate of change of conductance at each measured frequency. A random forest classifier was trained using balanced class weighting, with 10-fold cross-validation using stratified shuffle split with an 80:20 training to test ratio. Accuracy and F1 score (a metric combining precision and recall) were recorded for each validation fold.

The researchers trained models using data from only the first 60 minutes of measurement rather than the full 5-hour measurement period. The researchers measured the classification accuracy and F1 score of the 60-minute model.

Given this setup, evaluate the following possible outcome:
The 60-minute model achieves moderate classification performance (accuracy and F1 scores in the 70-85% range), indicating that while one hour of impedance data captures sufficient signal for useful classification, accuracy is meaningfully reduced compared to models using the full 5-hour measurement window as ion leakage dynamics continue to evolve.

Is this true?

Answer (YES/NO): YES